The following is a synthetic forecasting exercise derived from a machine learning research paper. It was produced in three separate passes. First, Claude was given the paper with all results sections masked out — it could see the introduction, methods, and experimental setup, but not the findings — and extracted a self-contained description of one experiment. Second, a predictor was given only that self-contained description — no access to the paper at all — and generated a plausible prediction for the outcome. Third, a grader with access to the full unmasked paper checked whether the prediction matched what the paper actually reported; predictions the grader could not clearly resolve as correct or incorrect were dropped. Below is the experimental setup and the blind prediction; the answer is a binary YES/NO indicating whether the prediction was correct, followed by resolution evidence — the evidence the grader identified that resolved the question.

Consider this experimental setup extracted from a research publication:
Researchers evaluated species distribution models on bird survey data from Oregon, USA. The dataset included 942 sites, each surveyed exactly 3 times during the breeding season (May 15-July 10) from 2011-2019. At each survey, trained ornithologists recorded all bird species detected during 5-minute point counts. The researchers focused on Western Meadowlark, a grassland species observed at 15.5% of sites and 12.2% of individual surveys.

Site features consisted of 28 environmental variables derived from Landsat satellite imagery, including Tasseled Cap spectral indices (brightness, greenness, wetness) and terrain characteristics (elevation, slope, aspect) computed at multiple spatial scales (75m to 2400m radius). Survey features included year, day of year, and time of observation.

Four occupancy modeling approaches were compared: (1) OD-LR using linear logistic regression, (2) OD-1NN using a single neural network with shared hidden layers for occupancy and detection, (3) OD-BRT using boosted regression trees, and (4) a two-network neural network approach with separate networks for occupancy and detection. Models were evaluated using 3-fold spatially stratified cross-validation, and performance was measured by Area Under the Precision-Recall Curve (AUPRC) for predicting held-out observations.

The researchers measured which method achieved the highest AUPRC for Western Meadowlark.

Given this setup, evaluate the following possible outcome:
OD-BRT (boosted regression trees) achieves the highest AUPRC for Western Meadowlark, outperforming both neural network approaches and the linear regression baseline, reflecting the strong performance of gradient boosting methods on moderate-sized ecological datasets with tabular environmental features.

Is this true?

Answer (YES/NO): YES